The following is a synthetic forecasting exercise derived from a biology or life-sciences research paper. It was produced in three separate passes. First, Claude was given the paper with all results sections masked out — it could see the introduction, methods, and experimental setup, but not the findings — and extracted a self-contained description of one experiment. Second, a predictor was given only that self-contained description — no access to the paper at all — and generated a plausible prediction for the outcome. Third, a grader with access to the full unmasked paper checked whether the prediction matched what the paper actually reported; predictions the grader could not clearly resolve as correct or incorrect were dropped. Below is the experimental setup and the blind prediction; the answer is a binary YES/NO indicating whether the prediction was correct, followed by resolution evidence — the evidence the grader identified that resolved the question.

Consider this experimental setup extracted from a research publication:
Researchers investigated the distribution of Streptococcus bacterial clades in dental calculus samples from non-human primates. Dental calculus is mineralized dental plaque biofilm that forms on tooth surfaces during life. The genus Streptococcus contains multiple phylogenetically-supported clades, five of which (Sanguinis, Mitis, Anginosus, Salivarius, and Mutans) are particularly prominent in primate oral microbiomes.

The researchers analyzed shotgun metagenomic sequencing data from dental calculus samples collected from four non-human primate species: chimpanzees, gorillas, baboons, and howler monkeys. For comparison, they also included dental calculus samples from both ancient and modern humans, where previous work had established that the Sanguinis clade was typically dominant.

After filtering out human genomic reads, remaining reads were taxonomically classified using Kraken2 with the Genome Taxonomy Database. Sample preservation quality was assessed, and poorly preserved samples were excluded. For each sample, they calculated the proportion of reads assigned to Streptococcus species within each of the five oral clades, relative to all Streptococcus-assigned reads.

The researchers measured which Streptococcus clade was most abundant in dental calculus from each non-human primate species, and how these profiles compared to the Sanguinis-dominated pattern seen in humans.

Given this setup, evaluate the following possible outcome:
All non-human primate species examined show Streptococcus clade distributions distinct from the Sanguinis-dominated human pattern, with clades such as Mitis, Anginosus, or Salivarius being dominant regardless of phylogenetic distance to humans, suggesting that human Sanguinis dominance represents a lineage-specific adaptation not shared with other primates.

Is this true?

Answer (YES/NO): NO